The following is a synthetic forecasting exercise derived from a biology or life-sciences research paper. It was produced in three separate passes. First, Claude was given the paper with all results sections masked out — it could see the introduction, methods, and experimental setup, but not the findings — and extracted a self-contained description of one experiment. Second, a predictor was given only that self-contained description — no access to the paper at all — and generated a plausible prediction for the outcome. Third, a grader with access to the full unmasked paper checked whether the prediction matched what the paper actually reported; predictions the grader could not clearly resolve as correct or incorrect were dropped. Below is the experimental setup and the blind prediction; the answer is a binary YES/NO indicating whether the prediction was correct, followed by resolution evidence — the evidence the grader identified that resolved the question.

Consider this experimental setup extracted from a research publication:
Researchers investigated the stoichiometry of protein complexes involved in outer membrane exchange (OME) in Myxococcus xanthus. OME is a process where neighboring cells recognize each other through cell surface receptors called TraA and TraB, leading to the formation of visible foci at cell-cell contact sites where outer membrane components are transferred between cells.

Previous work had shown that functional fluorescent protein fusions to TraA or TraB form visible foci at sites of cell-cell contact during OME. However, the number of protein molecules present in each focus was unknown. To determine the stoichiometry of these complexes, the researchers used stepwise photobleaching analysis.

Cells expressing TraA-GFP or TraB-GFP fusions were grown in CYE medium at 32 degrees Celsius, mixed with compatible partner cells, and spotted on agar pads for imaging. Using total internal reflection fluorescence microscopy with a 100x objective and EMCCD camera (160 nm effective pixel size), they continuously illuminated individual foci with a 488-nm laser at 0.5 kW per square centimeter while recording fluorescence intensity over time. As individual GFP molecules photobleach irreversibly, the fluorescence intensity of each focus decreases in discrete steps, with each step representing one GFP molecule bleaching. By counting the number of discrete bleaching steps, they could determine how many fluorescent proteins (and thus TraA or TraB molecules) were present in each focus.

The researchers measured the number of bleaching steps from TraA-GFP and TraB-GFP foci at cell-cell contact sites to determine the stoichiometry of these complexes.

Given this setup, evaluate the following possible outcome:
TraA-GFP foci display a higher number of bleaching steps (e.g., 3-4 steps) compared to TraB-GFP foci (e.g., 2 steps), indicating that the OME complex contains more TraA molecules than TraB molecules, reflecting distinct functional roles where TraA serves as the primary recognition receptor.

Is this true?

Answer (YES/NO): NO